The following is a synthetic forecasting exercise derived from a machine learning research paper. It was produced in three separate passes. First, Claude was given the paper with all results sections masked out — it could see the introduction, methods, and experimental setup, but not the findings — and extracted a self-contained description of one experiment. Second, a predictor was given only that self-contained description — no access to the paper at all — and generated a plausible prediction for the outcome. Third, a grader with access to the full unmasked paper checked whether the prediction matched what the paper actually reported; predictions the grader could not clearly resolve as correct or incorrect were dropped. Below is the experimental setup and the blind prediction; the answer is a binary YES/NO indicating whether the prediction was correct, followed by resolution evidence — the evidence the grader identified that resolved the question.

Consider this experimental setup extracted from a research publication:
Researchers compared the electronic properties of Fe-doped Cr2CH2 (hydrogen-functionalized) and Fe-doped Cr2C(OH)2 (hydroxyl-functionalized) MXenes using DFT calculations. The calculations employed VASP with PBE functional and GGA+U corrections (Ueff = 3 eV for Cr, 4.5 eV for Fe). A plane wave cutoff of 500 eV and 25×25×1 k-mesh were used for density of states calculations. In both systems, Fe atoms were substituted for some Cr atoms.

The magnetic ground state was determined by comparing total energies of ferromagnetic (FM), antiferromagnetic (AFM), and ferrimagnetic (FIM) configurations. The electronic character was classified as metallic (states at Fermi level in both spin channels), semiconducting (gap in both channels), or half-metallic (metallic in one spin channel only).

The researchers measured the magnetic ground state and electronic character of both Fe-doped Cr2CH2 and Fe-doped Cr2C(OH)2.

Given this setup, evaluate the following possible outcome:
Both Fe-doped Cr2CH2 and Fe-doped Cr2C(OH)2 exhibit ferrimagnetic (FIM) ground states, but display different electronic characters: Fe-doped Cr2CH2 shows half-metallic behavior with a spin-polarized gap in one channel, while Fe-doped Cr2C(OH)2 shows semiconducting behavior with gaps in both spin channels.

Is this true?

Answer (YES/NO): NO